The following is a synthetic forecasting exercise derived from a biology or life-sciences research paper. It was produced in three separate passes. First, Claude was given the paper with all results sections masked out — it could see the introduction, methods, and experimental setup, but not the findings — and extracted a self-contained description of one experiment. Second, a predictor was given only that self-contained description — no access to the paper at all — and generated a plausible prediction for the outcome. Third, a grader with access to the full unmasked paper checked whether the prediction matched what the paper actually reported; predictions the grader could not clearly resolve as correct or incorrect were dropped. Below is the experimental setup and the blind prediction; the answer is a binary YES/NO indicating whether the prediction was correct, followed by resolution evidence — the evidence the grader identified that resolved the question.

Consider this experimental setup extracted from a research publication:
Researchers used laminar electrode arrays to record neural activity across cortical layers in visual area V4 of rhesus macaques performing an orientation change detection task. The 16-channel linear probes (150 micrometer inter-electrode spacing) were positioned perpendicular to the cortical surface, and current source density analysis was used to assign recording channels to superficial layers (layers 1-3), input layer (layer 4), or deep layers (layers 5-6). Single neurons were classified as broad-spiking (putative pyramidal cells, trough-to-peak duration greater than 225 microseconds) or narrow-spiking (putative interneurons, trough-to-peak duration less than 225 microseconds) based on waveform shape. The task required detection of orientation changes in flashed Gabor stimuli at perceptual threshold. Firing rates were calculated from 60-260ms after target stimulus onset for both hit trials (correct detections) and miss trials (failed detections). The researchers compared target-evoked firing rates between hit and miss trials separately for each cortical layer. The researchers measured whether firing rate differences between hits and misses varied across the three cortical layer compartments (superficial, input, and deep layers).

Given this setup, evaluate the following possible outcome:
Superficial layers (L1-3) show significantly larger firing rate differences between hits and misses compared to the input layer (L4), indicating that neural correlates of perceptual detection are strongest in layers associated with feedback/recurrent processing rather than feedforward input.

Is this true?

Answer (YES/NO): NO